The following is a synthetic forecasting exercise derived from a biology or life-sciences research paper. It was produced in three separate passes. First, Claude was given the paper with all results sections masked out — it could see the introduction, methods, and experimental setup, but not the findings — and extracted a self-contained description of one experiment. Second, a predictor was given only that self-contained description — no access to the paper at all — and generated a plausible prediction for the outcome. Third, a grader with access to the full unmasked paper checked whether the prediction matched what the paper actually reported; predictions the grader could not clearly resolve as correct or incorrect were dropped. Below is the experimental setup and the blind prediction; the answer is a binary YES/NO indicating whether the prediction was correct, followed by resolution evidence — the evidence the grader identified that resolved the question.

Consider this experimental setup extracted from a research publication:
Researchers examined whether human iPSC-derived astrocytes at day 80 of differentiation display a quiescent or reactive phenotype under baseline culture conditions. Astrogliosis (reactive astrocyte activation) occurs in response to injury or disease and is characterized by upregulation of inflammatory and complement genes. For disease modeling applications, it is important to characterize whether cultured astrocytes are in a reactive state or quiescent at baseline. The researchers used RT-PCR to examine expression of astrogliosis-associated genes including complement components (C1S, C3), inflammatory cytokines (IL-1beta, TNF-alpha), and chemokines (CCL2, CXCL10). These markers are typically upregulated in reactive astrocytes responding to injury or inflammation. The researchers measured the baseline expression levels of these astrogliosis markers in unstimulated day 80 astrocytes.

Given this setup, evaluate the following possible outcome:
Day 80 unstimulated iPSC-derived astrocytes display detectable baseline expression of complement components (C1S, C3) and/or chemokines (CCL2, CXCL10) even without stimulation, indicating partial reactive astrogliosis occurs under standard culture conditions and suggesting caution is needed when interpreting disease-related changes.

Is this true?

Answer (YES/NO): NO